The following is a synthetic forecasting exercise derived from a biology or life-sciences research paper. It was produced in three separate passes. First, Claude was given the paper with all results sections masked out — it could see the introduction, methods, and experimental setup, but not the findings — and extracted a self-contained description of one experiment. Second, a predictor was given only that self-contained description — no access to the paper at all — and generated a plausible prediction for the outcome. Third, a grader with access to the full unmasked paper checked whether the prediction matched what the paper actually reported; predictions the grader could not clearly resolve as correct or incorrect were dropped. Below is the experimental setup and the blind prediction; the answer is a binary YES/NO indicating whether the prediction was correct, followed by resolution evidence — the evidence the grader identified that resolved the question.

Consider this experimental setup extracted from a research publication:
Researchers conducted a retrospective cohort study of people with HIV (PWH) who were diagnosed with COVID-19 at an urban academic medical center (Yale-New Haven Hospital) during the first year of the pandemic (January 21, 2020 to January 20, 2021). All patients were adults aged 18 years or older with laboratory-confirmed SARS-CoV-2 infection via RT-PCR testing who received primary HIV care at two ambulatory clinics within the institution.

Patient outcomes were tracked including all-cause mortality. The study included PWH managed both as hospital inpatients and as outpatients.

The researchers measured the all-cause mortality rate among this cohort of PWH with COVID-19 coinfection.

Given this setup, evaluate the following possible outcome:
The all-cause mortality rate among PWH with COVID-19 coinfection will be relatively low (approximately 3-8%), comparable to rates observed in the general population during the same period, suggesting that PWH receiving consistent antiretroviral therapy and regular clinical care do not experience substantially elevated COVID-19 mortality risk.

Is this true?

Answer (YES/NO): NO